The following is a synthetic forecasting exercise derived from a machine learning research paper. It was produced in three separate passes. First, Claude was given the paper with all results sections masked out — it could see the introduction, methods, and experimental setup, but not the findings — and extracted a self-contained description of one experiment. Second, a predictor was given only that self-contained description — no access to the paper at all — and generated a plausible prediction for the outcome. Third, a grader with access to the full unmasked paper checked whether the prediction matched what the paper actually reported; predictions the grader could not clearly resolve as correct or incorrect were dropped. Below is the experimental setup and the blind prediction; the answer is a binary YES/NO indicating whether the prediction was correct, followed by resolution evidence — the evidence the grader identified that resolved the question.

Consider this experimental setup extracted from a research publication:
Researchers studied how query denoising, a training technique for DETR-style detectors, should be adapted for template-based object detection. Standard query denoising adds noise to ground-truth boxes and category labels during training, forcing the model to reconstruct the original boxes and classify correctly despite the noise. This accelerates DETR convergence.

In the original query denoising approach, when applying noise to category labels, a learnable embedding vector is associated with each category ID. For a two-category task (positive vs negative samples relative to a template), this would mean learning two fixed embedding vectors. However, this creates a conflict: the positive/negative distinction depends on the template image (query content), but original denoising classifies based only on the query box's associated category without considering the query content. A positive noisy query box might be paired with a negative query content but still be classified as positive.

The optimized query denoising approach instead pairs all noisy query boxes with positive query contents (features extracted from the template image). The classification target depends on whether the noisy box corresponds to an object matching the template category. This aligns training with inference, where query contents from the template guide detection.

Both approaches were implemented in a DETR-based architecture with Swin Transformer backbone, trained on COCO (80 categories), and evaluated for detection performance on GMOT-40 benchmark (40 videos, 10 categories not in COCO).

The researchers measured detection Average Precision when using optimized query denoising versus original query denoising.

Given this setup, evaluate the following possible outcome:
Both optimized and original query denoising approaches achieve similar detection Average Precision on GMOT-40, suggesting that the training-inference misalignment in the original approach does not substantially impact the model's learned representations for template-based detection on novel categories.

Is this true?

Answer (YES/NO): NO